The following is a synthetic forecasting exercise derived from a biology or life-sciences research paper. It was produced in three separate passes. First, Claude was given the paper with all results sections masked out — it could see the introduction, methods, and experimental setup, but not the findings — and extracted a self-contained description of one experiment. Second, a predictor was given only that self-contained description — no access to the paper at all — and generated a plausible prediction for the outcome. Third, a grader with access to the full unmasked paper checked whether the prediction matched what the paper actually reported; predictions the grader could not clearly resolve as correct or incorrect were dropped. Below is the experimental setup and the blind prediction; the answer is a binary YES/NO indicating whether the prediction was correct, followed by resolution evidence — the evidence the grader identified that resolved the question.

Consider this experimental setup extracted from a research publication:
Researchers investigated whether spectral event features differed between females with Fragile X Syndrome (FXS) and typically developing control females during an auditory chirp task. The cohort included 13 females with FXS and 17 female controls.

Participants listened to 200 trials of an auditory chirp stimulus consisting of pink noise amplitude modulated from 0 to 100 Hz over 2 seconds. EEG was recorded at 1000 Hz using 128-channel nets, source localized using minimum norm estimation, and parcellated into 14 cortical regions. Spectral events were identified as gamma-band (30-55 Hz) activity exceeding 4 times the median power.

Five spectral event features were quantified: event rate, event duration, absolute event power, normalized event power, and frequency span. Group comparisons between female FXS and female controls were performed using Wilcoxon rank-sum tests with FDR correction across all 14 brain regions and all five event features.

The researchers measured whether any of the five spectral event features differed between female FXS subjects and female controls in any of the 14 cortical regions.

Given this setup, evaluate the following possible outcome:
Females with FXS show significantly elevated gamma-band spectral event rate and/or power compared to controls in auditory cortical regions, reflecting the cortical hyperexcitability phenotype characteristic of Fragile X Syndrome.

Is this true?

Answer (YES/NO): NO